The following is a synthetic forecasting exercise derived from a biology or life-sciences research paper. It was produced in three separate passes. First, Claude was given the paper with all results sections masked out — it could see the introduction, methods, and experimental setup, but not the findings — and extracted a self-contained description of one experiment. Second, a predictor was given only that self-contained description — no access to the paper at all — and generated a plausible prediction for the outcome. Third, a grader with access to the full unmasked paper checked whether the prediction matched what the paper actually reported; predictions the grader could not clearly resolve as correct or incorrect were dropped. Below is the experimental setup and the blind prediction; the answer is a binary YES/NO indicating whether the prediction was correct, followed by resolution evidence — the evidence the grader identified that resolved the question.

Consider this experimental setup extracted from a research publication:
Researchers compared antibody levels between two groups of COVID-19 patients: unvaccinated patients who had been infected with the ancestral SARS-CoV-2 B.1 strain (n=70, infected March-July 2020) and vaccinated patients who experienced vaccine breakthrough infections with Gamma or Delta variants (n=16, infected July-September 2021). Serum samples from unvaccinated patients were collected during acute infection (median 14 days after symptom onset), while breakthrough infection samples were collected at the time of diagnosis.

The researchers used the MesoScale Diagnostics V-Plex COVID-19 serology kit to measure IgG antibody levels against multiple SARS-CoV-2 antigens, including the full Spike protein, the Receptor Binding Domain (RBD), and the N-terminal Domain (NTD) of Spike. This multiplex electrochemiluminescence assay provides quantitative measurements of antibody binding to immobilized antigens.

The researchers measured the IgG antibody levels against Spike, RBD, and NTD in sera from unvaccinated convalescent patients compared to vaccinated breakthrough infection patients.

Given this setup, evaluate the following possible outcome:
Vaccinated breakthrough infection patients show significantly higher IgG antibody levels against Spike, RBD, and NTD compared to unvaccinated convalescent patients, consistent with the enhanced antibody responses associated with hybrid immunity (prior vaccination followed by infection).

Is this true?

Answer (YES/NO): NO